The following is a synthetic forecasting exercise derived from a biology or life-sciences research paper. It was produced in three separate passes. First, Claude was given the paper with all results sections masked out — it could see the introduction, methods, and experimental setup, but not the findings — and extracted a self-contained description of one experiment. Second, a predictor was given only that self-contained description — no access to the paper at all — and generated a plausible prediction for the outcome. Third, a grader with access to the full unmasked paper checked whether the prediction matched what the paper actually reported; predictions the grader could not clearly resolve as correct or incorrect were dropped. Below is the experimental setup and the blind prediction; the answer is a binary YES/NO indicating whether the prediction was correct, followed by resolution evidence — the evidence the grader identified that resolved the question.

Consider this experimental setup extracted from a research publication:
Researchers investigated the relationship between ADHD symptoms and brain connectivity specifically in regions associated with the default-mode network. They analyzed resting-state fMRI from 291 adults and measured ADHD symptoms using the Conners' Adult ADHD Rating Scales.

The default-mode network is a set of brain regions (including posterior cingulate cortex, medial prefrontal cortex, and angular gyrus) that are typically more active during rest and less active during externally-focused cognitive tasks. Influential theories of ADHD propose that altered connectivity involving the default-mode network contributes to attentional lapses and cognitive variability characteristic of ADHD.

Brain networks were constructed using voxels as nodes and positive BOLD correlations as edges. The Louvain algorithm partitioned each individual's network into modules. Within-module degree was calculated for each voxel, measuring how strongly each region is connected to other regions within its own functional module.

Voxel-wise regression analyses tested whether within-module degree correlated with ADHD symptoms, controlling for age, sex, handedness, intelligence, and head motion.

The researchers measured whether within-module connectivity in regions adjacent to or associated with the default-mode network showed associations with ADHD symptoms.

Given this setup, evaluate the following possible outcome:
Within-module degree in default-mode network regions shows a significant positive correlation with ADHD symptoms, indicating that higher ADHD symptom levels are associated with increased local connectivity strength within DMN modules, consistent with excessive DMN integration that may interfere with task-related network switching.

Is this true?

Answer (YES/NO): NO